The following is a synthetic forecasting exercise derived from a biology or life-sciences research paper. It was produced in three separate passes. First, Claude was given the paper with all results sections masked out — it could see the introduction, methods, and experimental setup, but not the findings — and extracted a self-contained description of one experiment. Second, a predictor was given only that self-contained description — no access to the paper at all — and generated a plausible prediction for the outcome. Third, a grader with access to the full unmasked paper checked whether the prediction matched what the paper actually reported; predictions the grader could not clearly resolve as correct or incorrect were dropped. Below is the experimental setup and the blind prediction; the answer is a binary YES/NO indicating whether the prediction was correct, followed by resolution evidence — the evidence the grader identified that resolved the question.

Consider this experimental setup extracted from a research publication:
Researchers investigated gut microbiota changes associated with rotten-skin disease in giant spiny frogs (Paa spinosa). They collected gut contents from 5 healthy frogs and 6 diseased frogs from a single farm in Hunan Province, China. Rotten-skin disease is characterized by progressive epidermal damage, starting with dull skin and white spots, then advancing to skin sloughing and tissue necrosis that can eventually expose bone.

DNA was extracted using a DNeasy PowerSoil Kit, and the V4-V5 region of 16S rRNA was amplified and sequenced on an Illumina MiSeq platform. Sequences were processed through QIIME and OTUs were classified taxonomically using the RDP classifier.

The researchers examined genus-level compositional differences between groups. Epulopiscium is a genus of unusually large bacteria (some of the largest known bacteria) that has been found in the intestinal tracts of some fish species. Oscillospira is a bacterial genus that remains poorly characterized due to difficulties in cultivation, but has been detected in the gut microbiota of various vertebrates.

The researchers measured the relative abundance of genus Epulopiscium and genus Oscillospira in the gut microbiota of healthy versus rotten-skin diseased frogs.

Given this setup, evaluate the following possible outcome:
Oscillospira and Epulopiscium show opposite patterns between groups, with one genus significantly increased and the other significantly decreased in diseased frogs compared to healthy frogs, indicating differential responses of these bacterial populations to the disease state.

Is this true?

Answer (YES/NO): NO